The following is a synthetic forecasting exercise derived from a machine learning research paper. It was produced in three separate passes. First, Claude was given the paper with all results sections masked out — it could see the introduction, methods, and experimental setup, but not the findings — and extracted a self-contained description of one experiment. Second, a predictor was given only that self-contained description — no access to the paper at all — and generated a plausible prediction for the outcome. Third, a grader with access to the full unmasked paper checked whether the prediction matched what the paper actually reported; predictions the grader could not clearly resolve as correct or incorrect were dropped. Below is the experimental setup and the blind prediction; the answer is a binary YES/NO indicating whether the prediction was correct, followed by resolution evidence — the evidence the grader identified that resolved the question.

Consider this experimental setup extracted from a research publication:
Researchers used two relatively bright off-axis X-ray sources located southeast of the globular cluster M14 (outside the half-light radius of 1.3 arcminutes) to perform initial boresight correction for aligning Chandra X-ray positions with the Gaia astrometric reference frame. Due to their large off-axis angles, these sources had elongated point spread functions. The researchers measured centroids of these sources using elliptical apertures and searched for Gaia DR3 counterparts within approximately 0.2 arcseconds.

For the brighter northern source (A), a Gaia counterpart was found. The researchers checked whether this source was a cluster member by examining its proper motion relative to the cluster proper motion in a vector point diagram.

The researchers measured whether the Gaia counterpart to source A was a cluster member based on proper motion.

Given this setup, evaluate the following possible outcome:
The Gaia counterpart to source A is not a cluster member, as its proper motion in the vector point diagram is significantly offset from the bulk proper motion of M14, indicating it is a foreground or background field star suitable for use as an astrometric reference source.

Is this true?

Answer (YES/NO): YES